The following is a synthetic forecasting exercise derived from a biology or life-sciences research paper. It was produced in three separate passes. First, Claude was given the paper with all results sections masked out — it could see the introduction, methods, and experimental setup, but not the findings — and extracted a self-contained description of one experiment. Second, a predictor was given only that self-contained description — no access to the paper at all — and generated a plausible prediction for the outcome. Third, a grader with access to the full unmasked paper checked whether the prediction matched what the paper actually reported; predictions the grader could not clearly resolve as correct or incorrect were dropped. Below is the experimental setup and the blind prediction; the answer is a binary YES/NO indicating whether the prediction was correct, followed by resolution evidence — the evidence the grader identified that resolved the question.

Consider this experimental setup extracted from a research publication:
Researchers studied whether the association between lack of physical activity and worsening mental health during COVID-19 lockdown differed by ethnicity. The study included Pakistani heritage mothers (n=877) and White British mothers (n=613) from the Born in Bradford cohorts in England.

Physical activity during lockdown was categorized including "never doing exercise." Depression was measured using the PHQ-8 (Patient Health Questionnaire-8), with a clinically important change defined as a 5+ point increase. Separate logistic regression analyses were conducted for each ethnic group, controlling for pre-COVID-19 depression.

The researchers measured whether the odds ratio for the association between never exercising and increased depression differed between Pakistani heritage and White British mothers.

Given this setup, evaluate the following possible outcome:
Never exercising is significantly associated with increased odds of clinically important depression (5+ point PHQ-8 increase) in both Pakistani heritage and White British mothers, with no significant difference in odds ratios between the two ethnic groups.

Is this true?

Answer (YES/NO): NO